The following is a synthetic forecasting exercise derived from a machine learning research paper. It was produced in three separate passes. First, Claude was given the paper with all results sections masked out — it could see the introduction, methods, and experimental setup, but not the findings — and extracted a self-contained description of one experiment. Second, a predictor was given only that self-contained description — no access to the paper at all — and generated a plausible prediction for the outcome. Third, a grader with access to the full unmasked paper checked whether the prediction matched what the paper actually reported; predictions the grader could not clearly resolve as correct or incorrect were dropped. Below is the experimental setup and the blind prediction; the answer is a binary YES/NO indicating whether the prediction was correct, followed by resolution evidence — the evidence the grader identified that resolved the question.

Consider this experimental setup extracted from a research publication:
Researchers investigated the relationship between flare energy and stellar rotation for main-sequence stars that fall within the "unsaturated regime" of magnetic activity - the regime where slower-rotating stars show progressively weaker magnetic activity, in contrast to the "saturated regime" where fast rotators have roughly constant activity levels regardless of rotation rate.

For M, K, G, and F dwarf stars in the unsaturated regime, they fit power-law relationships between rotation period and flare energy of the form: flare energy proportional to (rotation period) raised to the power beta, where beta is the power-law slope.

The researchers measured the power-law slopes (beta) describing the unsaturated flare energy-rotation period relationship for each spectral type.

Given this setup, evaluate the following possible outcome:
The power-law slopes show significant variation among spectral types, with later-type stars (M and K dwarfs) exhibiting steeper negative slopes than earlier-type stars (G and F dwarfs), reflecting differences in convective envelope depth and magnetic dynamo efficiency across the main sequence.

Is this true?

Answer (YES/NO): YES